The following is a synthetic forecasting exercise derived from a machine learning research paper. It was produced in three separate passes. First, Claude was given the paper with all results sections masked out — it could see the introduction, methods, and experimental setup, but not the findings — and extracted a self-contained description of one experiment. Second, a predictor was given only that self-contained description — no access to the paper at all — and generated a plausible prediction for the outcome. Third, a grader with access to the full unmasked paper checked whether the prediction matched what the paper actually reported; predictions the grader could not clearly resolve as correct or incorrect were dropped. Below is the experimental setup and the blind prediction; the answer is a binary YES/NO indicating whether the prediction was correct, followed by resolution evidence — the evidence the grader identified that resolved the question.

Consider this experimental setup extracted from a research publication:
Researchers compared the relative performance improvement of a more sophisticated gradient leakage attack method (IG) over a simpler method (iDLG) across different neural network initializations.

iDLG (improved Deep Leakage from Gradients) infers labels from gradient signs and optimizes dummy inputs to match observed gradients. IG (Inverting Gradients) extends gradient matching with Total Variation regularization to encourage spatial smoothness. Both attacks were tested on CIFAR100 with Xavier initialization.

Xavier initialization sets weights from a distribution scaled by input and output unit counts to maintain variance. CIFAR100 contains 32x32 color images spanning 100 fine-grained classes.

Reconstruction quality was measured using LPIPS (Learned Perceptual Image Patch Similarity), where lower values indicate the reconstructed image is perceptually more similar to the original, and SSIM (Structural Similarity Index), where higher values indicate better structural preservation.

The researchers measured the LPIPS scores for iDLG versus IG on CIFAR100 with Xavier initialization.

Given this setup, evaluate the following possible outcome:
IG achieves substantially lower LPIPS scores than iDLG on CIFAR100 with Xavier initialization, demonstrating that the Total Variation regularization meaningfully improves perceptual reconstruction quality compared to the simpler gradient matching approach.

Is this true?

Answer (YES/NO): YES